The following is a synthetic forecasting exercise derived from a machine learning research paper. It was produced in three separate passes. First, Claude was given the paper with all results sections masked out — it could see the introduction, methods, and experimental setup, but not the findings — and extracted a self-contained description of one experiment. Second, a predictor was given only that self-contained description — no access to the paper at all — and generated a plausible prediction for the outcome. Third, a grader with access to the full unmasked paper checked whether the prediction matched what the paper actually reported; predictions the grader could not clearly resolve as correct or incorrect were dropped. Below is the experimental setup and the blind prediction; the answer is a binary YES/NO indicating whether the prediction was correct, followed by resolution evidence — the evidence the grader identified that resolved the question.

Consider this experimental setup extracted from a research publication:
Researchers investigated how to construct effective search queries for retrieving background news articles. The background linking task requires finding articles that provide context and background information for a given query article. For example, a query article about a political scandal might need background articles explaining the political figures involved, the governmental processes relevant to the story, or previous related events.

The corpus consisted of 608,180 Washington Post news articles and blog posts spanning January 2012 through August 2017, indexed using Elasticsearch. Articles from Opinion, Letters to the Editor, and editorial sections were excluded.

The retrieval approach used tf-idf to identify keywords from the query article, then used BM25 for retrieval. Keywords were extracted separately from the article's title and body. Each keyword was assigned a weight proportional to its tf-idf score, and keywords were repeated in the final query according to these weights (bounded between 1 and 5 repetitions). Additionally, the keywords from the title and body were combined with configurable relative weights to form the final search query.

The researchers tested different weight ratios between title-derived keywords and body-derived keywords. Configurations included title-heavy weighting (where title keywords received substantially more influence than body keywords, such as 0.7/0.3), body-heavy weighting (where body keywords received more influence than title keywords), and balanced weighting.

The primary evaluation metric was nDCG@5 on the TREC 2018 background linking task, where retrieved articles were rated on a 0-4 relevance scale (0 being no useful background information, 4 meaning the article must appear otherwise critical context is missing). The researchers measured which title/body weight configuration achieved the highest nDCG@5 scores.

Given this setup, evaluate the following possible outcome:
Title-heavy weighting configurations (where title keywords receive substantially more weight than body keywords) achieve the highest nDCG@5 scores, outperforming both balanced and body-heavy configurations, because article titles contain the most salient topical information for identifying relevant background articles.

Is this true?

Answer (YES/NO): YES